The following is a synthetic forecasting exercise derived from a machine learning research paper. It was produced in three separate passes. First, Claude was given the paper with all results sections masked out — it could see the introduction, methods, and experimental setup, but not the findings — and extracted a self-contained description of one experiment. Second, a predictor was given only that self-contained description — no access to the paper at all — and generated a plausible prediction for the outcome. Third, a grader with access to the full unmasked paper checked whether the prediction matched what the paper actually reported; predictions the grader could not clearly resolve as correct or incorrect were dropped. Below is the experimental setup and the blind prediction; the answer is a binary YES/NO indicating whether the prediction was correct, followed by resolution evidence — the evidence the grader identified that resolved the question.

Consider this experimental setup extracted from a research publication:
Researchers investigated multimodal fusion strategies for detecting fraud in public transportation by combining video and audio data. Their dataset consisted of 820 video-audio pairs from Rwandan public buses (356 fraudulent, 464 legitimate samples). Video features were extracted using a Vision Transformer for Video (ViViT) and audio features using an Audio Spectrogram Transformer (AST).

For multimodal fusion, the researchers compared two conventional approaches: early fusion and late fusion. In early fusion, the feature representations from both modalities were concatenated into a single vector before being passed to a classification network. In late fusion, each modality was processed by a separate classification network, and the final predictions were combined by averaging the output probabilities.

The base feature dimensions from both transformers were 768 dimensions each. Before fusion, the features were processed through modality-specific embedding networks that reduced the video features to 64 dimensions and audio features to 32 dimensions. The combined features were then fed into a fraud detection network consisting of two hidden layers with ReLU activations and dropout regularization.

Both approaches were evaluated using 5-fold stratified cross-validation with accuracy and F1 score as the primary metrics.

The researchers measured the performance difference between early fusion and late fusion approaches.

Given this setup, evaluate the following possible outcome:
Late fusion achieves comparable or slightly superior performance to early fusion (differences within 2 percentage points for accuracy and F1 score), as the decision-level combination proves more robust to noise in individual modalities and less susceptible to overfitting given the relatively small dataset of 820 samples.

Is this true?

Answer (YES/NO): NO